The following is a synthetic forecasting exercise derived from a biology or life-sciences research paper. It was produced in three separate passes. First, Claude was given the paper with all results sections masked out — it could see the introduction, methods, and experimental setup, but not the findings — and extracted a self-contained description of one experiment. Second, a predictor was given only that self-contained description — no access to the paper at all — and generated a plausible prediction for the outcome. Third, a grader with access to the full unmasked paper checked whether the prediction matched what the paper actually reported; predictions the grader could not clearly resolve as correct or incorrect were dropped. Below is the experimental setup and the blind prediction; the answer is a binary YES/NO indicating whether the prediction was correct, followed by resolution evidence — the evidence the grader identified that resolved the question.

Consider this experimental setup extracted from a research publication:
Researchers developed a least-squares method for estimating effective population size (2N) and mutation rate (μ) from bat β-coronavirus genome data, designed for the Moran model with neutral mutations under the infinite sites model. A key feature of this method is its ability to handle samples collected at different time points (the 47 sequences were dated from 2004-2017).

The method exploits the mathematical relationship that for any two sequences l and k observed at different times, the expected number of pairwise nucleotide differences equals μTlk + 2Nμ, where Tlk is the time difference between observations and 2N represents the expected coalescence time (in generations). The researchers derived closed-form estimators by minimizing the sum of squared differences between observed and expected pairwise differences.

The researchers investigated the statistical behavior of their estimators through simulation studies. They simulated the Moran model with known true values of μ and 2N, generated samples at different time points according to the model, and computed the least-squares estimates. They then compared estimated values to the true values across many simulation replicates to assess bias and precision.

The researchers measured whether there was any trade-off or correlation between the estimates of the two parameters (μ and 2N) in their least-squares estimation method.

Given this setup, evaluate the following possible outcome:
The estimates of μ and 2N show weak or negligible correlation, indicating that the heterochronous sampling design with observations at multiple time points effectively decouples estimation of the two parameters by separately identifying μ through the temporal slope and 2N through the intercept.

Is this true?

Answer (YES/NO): NO